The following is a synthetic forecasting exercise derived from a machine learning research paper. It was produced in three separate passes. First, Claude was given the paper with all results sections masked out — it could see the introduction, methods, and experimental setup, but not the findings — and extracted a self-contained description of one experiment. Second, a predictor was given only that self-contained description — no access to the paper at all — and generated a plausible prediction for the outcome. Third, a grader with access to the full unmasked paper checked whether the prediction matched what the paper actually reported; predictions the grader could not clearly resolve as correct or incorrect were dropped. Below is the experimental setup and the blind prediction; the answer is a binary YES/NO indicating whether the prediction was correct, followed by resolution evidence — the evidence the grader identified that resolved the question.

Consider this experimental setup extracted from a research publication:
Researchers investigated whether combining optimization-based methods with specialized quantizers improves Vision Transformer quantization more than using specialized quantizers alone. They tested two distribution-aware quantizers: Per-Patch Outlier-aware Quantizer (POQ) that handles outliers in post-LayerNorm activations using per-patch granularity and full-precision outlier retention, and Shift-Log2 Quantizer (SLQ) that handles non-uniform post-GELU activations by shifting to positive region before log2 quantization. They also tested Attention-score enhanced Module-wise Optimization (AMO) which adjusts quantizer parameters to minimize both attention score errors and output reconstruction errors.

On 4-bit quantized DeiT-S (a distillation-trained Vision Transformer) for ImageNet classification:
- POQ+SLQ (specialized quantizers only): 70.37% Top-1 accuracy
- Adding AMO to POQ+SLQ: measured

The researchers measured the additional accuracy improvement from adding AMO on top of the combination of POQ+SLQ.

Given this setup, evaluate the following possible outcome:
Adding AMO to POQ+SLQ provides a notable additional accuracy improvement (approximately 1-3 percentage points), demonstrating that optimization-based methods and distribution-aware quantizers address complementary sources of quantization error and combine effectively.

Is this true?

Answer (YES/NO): NO